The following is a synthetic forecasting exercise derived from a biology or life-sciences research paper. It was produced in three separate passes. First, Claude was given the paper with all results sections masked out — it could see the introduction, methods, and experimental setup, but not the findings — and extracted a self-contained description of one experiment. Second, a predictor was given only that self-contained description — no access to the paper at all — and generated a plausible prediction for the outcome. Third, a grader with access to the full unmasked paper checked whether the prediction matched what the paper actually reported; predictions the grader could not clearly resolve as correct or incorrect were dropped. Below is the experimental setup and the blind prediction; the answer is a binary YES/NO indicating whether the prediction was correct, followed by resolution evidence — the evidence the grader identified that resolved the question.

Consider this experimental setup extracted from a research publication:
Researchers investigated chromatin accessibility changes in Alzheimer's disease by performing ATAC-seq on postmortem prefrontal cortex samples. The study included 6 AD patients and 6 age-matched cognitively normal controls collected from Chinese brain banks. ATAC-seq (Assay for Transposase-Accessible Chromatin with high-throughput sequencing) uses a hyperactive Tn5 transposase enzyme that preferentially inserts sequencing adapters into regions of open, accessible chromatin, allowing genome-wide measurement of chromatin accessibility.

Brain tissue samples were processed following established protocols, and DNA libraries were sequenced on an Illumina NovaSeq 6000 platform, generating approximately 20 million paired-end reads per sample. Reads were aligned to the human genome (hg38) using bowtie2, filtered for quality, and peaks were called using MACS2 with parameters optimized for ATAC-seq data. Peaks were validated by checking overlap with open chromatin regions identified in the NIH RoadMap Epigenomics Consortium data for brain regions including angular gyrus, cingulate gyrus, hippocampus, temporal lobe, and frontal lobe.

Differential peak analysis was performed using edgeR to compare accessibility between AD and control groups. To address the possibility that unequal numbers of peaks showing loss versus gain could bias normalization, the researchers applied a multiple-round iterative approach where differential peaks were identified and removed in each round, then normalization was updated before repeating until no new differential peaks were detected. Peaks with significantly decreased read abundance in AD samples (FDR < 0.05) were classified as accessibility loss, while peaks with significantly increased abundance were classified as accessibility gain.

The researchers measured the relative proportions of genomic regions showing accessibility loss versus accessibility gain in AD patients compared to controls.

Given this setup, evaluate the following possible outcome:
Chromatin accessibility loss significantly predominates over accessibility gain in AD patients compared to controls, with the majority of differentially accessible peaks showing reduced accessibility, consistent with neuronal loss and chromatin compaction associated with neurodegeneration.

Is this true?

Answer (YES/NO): NO